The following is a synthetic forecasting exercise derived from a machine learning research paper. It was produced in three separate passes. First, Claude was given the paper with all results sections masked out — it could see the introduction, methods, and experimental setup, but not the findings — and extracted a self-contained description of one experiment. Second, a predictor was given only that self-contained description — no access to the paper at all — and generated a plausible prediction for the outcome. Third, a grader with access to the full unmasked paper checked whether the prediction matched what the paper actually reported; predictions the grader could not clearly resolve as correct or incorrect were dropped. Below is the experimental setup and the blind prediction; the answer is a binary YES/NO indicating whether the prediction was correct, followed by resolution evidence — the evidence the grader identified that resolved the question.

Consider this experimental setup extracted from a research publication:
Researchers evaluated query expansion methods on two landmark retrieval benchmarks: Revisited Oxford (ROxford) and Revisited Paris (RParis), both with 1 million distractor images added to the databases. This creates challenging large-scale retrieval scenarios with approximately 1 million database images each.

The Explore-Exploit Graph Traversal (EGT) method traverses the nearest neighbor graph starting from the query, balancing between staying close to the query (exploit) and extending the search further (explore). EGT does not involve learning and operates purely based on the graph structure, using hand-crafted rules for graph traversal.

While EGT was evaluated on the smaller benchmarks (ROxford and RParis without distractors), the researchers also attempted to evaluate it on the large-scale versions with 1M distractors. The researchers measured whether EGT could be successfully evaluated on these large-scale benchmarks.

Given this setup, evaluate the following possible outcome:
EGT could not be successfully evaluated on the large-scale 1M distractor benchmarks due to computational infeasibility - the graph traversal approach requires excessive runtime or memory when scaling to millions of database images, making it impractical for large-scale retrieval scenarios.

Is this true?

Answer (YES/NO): YES